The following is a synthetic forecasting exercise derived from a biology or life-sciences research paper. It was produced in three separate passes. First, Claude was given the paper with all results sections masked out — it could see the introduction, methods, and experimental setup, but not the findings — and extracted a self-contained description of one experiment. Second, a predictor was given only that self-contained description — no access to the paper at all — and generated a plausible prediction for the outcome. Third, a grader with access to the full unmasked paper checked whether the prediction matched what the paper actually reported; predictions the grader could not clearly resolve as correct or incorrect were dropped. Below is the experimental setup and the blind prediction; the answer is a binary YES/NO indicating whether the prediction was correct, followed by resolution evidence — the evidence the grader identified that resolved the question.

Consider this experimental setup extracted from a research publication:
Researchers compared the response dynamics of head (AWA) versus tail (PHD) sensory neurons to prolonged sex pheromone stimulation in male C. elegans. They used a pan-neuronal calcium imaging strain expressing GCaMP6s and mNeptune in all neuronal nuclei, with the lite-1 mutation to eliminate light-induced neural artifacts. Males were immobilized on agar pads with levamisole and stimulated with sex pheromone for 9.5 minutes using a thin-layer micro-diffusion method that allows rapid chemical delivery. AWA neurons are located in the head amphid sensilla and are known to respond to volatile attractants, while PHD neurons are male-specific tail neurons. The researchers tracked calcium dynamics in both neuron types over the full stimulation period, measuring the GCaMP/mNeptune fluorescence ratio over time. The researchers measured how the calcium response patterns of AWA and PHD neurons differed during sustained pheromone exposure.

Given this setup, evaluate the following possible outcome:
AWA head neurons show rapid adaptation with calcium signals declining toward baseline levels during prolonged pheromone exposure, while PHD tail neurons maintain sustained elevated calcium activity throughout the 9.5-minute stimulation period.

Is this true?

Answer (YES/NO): YES